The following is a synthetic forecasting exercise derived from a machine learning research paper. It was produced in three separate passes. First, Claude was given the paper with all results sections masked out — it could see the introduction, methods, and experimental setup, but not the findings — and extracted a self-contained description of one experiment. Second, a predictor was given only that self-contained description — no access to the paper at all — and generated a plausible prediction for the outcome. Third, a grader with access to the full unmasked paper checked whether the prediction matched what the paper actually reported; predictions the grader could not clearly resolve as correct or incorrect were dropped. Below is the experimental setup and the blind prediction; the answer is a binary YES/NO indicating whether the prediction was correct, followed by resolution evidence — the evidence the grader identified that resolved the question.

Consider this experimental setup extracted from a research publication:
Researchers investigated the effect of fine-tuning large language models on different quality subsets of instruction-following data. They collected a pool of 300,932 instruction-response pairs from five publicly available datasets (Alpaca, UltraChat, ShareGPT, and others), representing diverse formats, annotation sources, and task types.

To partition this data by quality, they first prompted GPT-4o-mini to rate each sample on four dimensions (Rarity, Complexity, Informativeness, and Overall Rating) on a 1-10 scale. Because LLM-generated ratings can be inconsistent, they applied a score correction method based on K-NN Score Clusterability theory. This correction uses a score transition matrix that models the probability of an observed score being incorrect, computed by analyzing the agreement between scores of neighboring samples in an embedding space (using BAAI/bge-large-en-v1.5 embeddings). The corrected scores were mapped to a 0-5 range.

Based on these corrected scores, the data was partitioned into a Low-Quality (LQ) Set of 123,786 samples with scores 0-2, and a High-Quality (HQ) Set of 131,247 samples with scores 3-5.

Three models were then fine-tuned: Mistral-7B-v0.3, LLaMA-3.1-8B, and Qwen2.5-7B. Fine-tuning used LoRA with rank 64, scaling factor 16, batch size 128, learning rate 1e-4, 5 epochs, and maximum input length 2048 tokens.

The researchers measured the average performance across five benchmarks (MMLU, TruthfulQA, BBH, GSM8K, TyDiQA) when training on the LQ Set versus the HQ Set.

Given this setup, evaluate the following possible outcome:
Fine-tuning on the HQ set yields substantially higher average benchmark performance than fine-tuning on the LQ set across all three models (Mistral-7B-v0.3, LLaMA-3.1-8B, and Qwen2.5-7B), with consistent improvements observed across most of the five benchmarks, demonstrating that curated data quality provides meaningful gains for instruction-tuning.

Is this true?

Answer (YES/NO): NO